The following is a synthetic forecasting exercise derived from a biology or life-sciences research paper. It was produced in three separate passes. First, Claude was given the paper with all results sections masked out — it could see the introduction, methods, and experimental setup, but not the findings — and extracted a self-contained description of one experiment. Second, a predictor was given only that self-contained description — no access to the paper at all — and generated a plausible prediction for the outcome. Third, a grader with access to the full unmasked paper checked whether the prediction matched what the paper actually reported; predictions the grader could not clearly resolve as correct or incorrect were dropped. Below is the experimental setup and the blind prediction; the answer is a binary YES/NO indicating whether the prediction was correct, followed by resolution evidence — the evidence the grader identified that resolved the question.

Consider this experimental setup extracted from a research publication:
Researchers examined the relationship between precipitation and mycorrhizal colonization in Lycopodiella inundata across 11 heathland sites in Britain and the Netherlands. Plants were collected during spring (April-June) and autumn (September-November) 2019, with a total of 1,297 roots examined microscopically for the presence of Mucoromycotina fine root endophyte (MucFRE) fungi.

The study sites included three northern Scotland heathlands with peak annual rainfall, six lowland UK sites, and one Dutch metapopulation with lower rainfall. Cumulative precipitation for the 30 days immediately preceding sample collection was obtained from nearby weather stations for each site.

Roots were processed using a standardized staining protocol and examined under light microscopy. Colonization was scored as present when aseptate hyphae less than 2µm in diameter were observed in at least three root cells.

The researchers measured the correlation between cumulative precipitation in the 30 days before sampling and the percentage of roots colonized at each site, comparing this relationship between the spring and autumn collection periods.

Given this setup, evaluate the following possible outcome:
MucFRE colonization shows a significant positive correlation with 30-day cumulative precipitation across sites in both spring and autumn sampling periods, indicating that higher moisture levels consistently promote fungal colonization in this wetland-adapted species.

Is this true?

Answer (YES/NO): NO